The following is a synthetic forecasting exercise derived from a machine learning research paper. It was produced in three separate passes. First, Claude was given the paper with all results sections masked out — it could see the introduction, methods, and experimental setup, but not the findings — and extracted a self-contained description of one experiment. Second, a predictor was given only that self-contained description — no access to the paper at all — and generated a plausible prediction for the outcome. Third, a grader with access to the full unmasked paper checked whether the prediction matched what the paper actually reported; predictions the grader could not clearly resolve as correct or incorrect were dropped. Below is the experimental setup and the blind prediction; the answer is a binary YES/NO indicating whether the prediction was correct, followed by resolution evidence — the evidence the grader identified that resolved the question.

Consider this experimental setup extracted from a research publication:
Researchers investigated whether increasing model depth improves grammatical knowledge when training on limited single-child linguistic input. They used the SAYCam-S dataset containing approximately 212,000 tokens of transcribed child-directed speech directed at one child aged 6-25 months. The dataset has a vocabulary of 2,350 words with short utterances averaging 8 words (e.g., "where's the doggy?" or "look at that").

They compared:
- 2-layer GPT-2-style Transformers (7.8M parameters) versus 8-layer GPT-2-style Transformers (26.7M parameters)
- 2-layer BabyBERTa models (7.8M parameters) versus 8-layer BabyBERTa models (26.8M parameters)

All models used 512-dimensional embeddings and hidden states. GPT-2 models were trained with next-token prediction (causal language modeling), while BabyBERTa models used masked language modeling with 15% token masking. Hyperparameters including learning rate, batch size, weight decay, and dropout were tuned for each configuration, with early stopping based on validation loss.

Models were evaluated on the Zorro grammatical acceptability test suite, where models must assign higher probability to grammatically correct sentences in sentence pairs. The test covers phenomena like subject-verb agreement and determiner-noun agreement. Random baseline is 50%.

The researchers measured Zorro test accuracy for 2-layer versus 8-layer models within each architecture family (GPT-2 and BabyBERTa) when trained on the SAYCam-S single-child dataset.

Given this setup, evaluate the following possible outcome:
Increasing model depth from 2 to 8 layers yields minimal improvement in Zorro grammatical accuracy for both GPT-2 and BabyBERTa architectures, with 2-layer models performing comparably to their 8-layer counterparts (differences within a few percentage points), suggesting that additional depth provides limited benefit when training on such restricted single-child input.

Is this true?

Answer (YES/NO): NO